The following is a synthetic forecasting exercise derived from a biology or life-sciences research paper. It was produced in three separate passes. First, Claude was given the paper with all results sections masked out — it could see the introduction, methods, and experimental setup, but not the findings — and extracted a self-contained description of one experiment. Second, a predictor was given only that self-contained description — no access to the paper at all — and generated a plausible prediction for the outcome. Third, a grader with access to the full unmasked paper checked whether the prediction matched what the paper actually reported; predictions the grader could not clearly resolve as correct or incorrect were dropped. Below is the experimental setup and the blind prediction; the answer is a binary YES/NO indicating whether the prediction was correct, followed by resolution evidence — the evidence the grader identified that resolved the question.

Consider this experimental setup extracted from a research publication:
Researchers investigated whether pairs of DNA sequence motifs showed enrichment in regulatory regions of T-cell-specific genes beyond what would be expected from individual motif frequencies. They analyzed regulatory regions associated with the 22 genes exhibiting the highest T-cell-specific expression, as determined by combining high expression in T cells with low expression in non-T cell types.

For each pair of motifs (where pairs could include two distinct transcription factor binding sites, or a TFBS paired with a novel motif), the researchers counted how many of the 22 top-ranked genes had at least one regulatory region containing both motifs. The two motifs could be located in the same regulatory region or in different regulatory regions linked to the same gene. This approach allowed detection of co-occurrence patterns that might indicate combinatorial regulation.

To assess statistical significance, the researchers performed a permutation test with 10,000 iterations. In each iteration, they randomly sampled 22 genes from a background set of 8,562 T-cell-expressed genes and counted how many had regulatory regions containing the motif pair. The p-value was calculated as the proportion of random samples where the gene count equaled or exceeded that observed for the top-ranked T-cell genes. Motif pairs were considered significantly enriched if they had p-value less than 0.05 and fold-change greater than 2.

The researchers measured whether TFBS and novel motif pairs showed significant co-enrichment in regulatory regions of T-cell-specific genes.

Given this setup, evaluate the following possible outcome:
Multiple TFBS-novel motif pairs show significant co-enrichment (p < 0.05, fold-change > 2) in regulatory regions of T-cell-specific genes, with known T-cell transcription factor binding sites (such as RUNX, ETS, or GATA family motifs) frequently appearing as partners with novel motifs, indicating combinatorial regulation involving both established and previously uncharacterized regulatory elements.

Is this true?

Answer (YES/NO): YES